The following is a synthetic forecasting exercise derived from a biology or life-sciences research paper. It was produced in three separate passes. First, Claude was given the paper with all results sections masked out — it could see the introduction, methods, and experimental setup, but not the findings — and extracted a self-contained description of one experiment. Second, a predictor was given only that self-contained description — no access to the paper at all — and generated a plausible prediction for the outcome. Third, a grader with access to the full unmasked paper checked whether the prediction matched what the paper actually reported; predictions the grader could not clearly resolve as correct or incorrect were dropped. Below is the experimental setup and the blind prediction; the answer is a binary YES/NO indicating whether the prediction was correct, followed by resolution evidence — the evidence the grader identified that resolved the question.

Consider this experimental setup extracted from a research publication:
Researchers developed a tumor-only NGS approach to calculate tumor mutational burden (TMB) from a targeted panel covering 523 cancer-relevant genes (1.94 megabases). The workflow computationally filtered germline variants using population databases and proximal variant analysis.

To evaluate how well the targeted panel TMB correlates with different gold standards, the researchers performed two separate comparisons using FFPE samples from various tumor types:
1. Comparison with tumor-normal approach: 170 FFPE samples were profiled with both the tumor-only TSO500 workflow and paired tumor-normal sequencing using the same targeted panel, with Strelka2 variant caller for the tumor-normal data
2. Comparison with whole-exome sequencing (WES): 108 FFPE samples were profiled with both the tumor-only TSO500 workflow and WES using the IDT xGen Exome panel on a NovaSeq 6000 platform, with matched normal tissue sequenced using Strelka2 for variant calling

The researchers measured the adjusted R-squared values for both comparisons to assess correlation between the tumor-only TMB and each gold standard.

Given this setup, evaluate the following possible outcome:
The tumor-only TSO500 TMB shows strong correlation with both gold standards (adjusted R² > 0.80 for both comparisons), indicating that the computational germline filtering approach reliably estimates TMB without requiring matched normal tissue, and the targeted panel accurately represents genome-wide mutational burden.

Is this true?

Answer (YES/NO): YES